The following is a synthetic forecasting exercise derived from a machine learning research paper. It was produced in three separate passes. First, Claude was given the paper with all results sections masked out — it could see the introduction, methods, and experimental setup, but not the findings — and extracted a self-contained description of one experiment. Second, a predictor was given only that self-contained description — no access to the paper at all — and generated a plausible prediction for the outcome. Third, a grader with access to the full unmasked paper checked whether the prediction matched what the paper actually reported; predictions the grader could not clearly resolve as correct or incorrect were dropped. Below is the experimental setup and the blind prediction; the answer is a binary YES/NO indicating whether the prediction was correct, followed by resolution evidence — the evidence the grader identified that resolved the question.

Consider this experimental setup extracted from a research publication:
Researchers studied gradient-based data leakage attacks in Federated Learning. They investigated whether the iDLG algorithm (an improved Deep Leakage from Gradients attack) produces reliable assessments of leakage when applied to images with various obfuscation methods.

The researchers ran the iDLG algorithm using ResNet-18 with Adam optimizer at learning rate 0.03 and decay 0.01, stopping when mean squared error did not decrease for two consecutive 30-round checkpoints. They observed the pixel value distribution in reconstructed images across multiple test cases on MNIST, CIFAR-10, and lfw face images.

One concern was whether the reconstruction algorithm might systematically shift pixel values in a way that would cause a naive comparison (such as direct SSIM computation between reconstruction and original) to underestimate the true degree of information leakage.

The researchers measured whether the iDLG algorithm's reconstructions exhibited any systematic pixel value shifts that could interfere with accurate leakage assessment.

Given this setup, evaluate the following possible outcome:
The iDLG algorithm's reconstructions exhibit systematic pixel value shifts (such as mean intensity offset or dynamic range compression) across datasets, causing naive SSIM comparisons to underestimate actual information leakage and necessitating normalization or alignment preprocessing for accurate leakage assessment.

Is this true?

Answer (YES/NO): YES